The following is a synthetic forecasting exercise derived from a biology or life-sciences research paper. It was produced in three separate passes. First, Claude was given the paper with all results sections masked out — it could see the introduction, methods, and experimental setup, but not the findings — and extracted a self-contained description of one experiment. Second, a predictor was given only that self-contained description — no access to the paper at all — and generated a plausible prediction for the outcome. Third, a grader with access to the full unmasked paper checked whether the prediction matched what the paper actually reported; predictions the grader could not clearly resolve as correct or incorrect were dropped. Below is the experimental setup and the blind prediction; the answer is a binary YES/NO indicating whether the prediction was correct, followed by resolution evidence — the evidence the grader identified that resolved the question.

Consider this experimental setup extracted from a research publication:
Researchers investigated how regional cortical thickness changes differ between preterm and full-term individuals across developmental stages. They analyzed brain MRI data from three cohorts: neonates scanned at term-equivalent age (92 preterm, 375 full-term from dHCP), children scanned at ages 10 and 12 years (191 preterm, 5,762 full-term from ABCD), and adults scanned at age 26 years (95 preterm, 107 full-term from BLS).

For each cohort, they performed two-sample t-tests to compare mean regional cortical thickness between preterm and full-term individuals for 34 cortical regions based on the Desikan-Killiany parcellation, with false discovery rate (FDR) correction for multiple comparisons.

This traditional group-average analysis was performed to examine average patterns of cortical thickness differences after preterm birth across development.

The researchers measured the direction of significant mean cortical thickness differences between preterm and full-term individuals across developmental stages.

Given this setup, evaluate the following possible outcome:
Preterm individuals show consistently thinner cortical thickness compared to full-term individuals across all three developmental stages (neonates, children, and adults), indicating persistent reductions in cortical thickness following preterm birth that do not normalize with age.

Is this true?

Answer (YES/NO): NO